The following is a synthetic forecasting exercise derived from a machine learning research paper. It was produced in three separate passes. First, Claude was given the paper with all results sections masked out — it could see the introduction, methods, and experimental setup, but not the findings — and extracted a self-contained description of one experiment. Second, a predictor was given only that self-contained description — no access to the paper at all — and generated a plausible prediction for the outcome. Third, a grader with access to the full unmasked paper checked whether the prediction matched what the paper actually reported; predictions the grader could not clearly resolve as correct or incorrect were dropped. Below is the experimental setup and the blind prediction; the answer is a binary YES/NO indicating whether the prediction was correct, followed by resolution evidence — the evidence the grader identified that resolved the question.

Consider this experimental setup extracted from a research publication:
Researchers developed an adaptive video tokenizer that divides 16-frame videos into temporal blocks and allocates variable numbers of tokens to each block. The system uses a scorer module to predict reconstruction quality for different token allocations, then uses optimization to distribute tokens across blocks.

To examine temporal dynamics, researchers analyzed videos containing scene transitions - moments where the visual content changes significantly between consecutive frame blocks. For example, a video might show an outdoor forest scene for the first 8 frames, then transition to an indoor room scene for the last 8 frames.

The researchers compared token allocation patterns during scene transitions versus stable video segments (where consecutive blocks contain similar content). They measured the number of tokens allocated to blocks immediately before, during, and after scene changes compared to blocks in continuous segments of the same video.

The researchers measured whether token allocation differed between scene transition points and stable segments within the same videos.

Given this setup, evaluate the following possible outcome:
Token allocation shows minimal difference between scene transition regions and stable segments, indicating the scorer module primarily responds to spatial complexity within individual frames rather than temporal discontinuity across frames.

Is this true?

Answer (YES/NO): NO